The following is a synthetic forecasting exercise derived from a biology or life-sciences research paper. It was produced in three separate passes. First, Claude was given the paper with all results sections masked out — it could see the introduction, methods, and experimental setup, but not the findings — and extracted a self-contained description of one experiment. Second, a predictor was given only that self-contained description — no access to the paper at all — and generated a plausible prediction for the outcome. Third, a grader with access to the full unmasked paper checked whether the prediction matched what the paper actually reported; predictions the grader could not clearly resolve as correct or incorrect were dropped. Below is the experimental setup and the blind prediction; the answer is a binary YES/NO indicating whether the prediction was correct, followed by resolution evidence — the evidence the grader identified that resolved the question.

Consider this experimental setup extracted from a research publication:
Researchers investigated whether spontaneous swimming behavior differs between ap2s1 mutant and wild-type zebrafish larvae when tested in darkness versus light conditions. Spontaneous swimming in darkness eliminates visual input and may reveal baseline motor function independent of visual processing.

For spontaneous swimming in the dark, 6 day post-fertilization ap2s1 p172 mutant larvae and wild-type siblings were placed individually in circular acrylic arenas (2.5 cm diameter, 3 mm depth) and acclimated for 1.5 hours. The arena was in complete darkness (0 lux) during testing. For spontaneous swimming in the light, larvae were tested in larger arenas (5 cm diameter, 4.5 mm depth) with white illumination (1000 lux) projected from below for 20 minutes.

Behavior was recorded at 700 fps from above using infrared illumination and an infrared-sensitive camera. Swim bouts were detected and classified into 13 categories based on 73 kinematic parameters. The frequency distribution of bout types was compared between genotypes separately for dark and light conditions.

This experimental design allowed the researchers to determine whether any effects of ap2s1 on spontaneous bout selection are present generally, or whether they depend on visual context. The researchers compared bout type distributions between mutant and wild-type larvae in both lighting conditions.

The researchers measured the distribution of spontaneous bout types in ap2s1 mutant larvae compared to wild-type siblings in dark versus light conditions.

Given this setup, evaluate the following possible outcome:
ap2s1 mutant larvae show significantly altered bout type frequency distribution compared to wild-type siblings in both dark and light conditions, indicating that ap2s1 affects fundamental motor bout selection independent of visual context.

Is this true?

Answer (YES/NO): YES